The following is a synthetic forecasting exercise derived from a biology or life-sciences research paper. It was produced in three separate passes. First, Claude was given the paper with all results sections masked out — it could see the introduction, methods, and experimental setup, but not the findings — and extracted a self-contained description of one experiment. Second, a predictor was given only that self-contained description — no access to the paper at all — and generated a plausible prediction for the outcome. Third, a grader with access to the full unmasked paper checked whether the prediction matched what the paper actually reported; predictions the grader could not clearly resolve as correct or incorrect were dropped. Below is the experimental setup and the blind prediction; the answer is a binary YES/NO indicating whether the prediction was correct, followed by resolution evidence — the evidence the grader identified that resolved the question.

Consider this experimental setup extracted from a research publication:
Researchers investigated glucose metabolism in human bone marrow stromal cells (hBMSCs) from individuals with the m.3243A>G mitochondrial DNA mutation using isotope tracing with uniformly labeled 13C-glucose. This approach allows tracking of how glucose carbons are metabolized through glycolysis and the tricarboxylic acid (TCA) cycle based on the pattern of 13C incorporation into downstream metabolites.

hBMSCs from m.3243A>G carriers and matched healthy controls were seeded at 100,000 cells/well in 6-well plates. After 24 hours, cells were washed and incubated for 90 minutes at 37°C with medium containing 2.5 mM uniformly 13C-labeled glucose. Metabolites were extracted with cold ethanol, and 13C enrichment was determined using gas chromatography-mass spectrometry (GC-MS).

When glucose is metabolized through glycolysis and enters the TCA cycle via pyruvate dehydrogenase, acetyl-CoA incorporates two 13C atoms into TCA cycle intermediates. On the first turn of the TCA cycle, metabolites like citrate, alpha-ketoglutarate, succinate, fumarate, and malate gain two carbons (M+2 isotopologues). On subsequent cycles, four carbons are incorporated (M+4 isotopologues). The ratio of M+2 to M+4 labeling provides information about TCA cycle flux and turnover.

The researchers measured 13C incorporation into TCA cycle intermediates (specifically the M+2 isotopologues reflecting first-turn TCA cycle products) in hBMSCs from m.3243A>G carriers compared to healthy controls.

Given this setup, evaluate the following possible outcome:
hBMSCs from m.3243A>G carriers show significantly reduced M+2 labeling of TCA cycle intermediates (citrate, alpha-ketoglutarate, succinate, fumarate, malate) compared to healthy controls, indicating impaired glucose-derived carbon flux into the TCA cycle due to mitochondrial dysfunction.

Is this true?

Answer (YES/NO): NO